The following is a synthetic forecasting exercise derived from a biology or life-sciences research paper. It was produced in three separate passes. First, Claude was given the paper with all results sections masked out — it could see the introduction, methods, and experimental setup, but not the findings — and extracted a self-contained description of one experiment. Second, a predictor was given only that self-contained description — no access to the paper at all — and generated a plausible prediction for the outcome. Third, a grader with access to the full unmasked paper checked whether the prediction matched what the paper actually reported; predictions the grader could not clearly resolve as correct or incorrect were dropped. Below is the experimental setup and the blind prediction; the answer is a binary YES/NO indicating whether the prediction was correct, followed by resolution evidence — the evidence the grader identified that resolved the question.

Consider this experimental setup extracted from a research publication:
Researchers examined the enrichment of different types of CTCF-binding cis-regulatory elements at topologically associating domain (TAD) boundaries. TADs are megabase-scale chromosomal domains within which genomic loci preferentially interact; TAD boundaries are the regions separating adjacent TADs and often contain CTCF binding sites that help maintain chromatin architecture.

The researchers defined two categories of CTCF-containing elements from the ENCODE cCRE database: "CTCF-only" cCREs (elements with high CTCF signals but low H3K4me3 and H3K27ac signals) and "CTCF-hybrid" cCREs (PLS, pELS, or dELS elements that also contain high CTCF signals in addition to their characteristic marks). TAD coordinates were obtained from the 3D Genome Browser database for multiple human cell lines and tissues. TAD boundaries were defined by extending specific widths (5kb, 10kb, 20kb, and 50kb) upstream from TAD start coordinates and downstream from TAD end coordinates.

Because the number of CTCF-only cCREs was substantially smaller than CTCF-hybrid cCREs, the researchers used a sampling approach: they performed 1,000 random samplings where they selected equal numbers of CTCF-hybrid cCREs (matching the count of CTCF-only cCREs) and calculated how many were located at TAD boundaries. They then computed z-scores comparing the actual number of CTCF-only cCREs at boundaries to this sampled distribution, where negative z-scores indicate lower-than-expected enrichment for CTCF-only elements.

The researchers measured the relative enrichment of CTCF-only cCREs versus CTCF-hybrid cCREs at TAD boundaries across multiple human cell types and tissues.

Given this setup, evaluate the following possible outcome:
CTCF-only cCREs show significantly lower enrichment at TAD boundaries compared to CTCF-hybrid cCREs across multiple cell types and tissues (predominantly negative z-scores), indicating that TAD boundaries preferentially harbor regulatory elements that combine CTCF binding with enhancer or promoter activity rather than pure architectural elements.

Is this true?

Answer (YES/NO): YES